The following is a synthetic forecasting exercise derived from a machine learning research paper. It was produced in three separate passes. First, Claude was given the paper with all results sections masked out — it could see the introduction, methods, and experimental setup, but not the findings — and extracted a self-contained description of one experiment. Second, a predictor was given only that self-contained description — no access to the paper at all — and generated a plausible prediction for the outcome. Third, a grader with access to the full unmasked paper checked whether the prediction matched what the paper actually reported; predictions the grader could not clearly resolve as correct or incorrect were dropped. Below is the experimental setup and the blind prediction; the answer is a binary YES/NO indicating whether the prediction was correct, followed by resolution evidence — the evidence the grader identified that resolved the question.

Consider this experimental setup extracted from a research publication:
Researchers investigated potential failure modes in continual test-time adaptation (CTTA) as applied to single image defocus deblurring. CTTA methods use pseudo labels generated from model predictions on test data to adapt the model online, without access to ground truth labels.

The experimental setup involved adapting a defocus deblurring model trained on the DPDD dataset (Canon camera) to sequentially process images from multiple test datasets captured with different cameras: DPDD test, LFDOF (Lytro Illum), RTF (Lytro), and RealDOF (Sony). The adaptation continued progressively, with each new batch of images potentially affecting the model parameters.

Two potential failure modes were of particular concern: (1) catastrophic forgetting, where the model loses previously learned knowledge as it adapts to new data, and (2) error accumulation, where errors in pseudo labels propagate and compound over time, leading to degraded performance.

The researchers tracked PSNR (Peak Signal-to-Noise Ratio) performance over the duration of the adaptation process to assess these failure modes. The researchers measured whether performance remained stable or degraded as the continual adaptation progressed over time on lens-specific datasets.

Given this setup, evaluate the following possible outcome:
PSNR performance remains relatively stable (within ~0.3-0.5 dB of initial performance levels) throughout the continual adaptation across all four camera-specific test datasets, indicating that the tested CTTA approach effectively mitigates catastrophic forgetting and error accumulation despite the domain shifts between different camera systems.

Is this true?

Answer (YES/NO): NO